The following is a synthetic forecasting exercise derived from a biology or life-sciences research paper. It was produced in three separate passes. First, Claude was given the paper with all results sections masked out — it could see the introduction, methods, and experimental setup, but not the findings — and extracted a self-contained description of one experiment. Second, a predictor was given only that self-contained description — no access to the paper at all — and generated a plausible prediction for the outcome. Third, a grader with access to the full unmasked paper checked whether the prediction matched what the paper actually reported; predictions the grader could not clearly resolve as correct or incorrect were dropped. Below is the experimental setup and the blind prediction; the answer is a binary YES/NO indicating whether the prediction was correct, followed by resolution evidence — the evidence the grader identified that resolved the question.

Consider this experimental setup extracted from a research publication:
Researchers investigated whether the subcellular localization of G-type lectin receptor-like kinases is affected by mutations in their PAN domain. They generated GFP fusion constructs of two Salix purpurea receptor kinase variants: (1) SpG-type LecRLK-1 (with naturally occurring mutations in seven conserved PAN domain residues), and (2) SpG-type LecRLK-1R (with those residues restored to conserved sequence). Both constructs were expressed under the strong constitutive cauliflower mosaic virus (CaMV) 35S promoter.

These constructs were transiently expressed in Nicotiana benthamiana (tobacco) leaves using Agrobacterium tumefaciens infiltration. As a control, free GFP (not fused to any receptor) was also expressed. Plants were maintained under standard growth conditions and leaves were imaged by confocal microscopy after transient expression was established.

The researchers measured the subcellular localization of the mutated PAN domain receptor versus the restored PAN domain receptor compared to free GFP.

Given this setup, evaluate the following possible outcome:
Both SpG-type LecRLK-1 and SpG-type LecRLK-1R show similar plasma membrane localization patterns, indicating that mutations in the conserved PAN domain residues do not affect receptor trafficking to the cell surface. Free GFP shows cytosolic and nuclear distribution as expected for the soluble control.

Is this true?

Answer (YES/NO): YES